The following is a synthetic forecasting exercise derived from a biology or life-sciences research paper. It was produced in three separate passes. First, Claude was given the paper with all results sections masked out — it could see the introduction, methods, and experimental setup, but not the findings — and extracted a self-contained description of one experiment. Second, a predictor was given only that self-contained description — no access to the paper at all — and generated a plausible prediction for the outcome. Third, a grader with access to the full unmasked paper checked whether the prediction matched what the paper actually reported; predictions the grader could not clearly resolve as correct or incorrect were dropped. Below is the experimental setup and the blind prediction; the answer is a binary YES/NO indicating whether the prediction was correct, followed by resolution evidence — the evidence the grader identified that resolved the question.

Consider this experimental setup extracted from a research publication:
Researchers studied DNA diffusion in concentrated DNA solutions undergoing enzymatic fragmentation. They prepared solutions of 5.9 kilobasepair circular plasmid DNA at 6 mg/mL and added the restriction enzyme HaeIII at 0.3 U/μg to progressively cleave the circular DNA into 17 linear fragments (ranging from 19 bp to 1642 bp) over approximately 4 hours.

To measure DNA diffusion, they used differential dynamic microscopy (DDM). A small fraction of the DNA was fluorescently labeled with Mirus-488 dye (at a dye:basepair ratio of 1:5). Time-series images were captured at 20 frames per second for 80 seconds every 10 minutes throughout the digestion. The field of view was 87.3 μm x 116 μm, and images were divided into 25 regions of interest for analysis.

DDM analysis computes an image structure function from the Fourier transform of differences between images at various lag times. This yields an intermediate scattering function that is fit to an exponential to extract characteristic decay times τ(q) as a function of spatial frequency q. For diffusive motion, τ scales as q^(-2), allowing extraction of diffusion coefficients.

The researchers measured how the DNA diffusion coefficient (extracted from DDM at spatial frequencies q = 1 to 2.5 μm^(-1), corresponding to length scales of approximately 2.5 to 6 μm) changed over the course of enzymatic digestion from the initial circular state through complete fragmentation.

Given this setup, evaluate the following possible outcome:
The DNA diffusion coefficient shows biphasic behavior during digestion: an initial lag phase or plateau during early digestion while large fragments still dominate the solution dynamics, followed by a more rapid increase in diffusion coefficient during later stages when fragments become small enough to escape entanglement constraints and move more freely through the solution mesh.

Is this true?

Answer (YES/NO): NO